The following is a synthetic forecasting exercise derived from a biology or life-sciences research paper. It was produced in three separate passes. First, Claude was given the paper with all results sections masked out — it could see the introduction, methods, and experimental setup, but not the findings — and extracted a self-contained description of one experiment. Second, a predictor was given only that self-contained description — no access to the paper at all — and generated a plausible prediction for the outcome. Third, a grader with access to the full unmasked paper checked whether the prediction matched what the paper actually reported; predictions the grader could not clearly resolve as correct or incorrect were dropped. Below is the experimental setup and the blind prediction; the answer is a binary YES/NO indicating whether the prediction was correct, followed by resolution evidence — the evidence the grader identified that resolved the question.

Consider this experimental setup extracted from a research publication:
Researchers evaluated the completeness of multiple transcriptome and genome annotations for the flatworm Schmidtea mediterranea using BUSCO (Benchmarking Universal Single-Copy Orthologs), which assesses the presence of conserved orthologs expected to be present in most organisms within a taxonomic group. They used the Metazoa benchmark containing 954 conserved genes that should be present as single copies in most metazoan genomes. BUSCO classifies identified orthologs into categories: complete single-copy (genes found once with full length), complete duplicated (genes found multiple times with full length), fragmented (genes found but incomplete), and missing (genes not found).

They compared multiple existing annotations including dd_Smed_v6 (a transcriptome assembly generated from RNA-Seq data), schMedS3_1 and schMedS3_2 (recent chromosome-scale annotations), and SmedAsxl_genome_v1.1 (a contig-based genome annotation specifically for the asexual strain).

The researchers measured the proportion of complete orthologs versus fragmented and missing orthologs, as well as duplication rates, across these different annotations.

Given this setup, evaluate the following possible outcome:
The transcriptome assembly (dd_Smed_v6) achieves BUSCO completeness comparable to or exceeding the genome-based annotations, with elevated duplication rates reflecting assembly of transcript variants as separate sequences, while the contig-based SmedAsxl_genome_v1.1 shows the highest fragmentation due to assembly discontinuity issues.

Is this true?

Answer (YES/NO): NO